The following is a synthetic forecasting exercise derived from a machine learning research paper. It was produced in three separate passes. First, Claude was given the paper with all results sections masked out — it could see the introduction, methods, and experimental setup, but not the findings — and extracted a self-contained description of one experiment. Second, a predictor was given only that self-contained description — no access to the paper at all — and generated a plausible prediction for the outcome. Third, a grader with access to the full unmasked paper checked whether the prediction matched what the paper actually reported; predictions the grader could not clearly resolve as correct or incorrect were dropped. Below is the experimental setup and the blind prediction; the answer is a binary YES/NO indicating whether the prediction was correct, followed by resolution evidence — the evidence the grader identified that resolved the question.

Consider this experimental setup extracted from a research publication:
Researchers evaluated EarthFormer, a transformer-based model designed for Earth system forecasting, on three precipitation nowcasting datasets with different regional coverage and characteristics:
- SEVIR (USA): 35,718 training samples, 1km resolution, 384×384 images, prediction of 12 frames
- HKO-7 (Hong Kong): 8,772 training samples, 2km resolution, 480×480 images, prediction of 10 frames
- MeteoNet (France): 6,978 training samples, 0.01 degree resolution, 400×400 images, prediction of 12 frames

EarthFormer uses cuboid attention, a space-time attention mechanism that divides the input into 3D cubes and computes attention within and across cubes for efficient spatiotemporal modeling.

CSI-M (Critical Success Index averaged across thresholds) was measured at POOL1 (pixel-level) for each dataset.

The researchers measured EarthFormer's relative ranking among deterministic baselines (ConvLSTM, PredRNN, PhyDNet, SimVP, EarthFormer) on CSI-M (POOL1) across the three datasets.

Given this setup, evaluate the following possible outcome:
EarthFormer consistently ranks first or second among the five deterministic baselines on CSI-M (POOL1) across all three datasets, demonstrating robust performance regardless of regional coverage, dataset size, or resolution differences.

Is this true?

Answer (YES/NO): NO